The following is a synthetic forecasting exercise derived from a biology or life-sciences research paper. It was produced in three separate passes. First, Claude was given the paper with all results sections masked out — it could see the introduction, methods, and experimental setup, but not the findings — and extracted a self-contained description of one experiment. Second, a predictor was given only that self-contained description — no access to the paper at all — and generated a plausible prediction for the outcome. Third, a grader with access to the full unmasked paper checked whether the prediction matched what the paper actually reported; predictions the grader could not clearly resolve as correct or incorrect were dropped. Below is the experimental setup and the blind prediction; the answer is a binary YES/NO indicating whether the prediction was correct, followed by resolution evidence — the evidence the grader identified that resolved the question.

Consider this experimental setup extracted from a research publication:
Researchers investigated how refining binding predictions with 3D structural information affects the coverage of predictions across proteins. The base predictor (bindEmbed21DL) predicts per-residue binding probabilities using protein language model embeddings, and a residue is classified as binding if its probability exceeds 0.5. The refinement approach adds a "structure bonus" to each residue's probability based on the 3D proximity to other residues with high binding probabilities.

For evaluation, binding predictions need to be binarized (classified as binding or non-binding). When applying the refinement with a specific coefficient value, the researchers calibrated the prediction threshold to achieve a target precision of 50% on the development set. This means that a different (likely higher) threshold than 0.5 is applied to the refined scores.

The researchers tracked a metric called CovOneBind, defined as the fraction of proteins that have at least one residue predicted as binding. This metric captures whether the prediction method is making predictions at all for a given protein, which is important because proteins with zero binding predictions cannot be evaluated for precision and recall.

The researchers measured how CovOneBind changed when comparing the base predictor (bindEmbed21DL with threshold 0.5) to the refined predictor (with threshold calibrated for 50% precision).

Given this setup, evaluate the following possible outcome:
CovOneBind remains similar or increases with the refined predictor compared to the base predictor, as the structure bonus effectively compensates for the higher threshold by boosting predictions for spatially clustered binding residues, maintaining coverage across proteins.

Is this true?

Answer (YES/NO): NO